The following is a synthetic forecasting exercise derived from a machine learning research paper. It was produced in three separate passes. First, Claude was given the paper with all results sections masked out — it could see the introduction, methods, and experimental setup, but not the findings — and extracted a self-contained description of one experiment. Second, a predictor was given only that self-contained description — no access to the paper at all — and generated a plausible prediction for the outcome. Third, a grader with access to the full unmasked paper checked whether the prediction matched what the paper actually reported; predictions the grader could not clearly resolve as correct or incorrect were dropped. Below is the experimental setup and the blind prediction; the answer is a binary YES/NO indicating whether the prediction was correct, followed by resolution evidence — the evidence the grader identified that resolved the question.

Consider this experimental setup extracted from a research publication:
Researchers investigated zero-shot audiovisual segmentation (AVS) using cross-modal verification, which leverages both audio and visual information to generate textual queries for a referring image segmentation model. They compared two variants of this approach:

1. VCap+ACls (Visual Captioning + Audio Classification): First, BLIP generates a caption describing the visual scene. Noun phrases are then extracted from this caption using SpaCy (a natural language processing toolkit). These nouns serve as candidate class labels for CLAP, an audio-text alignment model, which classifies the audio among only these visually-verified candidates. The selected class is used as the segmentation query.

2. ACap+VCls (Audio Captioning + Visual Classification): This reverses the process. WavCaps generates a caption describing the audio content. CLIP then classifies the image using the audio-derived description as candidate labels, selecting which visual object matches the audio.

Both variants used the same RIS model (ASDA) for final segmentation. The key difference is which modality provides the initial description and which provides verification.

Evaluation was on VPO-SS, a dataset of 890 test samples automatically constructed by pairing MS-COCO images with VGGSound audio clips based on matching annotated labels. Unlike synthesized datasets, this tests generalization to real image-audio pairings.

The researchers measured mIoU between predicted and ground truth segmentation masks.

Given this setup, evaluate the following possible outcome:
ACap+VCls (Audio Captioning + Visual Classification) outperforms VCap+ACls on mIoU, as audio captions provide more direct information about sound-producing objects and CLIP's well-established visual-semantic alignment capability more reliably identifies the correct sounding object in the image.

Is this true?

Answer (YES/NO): NO